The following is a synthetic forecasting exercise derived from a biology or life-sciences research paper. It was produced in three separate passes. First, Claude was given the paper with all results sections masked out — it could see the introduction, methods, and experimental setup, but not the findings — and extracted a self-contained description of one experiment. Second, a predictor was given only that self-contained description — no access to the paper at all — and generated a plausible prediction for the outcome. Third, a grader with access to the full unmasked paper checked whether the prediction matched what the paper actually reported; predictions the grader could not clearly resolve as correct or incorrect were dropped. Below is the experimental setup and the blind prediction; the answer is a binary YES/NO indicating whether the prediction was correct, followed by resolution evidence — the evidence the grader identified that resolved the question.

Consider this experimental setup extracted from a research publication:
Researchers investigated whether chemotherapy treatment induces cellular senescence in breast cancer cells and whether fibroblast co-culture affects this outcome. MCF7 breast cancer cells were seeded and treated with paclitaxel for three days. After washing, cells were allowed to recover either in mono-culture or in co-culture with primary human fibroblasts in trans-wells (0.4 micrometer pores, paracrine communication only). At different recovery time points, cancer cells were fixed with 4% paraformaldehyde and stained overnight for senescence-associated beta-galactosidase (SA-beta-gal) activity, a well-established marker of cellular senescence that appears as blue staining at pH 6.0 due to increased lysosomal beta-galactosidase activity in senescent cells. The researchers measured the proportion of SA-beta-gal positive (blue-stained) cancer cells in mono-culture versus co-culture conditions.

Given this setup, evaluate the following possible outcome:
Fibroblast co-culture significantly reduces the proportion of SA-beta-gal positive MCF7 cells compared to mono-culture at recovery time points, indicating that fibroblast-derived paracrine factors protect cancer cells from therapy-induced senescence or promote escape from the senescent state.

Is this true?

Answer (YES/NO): YES